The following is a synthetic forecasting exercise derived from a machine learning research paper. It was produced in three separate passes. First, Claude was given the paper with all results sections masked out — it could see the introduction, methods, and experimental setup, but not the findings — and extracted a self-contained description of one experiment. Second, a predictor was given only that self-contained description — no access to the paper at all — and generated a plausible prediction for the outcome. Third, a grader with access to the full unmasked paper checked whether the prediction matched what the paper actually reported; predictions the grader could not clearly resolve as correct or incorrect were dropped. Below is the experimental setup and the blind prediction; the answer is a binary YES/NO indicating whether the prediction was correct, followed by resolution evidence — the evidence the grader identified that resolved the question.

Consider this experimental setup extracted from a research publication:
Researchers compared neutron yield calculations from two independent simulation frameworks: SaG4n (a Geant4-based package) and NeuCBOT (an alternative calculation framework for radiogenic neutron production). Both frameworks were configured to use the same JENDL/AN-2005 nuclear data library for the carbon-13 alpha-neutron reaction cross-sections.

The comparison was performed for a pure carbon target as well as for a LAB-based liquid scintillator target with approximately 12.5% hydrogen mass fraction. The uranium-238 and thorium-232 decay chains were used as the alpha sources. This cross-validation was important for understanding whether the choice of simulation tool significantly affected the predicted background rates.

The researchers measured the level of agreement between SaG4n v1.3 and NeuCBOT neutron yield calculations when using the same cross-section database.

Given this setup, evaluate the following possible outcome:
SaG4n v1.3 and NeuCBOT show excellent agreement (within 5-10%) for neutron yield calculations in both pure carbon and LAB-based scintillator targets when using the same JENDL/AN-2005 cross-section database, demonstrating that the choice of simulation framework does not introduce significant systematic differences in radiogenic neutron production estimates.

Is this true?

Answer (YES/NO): YES